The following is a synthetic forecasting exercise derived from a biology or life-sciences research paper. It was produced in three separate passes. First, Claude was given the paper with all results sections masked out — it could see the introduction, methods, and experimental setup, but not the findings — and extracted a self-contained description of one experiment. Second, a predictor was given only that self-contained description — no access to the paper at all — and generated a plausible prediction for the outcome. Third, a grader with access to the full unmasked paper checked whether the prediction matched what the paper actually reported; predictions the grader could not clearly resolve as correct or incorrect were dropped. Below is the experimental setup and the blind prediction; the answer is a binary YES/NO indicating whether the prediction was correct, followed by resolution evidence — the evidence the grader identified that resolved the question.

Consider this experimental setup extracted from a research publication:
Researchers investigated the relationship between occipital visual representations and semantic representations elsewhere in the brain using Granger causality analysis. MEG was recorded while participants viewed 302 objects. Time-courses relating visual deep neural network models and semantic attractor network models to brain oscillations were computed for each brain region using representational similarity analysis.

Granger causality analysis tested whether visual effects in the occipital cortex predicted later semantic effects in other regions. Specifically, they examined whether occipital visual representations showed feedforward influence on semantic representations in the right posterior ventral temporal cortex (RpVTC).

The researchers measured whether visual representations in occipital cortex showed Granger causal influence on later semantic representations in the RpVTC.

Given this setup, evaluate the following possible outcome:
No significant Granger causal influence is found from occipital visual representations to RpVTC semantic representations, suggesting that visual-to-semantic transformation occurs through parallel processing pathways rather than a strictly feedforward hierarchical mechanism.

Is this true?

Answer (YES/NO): NO